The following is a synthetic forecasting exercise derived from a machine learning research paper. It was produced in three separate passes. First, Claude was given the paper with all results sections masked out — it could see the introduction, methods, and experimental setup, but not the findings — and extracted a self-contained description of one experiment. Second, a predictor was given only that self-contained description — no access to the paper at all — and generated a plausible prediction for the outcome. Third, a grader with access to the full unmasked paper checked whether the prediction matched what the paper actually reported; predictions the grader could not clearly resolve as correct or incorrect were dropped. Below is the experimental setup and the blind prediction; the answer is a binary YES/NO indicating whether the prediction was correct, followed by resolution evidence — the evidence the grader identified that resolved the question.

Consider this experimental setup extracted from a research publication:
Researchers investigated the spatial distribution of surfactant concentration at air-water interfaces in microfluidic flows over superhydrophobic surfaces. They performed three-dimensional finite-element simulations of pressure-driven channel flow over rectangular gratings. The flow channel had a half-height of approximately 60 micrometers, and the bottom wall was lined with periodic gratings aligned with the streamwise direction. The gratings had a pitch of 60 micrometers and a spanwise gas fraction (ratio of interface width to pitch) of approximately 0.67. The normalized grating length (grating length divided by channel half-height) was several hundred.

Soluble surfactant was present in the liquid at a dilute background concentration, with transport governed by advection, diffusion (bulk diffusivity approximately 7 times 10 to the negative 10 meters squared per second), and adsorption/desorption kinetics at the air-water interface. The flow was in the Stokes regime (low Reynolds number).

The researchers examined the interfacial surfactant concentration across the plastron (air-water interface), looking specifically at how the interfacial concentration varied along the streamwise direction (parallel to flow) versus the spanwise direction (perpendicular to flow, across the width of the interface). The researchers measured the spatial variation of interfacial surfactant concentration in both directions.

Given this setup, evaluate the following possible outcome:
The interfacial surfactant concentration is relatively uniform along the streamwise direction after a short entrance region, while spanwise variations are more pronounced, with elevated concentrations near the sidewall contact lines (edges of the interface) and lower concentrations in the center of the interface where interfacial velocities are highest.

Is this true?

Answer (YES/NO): NO